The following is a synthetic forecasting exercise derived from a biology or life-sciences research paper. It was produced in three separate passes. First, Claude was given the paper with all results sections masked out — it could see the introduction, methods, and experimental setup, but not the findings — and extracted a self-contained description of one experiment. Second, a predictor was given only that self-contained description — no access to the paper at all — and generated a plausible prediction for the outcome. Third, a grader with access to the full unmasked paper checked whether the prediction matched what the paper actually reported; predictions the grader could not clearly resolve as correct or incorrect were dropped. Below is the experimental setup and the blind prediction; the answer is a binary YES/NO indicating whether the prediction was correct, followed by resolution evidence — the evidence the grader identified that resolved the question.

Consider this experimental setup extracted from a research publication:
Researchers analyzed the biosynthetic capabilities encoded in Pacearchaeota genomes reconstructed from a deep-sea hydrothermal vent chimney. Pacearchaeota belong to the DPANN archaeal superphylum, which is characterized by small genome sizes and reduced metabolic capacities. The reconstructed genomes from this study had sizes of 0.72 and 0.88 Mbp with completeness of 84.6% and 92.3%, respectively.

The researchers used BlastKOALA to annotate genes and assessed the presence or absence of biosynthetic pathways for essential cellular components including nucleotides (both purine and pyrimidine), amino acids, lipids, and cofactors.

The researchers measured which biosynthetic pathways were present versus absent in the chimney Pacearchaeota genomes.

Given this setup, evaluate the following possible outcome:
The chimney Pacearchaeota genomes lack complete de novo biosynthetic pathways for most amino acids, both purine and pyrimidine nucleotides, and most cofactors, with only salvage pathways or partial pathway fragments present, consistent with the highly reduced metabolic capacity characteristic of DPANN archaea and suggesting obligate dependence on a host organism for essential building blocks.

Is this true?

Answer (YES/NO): NO